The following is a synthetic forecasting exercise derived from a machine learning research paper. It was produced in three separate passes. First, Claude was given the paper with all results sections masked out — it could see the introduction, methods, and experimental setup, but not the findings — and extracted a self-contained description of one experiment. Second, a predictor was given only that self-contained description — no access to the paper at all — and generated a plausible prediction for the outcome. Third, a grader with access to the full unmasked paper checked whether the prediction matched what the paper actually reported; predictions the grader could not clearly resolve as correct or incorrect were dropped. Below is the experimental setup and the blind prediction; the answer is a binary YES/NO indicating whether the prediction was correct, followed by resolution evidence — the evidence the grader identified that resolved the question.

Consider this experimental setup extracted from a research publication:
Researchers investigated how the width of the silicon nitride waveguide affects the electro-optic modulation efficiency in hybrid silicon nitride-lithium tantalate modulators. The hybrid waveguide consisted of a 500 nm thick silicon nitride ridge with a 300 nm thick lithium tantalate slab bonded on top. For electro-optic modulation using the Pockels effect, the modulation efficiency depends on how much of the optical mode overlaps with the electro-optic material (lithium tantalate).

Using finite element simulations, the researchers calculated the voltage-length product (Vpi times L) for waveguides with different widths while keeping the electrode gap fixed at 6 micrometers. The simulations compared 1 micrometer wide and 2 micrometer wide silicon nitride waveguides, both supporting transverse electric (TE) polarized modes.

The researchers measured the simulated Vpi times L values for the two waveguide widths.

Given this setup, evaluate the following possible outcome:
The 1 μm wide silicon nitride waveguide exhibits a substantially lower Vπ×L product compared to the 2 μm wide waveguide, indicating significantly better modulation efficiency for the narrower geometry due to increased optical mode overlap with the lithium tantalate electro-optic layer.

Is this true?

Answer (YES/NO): YES